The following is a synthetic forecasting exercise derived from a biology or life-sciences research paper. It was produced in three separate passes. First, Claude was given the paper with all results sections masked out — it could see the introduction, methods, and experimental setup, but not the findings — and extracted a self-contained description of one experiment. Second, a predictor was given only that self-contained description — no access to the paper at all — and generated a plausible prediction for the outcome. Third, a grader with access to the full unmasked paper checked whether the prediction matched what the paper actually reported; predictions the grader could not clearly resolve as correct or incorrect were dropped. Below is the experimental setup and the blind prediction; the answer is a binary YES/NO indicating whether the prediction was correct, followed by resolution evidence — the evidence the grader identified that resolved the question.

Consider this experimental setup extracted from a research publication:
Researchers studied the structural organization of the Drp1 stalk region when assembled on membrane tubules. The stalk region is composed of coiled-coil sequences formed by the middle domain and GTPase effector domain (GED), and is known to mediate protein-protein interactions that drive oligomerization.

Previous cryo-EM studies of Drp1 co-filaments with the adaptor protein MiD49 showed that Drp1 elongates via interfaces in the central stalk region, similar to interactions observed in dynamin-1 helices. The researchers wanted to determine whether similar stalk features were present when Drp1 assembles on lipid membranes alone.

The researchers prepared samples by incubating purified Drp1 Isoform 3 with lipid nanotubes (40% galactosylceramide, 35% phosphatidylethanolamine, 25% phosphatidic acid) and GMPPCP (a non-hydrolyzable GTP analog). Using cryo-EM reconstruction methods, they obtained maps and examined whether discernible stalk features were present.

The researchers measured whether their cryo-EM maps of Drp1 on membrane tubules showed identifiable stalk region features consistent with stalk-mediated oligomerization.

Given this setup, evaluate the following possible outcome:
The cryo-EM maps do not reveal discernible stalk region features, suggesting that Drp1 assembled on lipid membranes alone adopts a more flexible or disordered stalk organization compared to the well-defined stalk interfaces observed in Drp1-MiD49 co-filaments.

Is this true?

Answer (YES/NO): NO